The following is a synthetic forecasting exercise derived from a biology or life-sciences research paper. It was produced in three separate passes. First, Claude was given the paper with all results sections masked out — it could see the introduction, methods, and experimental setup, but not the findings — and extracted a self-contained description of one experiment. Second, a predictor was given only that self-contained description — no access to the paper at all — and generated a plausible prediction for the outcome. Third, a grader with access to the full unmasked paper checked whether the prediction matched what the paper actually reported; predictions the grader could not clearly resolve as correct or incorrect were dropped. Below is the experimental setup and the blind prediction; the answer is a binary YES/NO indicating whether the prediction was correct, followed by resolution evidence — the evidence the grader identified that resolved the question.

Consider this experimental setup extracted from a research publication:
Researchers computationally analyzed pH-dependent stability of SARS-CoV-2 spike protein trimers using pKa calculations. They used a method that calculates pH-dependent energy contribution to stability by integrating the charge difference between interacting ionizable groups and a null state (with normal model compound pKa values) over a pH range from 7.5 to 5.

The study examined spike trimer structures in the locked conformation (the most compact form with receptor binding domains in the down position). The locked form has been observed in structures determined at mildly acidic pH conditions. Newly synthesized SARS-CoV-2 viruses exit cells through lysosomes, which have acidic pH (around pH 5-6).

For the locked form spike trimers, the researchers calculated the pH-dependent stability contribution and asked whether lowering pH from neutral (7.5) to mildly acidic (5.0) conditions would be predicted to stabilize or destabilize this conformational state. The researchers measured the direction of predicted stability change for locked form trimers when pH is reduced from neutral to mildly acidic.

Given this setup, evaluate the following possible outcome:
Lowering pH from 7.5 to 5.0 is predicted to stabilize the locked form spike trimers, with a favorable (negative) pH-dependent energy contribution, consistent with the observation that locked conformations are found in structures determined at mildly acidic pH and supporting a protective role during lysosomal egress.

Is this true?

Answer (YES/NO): YES